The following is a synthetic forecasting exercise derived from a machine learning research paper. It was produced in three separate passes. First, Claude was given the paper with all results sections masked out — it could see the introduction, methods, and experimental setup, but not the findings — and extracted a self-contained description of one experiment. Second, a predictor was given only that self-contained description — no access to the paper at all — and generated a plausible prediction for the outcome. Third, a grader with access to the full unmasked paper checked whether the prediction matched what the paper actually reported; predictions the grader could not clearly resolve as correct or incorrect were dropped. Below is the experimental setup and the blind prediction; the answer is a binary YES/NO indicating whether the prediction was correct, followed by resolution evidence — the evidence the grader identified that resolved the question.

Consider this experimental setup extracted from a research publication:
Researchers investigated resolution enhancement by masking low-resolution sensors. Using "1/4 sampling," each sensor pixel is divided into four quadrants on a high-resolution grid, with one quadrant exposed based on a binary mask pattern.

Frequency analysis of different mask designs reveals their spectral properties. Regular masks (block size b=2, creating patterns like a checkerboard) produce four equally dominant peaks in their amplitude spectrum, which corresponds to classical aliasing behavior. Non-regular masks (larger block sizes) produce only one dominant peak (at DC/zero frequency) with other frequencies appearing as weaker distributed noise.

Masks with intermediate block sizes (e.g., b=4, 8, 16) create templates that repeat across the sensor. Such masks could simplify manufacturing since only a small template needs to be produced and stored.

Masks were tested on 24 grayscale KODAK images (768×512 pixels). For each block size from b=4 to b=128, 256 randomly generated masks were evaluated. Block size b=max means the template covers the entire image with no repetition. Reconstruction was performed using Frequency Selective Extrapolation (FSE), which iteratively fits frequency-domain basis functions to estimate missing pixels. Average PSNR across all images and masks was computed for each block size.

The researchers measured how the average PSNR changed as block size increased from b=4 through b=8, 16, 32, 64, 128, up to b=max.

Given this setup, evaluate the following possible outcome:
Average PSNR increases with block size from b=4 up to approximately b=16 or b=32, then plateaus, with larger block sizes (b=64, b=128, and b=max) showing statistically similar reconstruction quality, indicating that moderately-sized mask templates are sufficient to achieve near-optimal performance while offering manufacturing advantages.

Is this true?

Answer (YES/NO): NO